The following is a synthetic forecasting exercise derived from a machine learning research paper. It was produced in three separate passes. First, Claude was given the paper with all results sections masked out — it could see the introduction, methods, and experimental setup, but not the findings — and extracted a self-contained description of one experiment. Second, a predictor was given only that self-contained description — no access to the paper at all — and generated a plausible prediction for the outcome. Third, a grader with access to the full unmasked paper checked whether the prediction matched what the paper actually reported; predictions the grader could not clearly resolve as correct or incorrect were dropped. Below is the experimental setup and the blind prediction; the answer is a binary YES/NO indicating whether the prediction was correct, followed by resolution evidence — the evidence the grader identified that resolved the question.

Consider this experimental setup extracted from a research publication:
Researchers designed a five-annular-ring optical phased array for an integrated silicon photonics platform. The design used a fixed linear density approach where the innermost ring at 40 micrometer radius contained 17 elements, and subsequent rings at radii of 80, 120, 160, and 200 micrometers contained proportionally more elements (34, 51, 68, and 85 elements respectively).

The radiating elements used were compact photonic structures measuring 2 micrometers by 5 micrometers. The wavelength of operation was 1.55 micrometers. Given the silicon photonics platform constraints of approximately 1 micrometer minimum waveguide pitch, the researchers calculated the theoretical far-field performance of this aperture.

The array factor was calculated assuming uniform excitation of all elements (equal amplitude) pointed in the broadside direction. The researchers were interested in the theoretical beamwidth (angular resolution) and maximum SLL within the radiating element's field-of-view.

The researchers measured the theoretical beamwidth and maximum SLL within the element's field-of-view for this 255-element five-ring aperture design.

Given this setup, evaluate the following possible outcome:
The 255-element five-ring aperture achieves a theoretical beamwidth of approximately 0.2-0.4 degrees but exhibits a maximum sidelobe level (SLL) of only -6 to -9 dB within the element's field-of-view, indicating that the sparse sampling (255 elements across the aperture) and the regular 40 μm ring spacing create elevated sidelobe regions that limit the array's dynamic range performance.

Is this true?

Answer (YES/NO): NO